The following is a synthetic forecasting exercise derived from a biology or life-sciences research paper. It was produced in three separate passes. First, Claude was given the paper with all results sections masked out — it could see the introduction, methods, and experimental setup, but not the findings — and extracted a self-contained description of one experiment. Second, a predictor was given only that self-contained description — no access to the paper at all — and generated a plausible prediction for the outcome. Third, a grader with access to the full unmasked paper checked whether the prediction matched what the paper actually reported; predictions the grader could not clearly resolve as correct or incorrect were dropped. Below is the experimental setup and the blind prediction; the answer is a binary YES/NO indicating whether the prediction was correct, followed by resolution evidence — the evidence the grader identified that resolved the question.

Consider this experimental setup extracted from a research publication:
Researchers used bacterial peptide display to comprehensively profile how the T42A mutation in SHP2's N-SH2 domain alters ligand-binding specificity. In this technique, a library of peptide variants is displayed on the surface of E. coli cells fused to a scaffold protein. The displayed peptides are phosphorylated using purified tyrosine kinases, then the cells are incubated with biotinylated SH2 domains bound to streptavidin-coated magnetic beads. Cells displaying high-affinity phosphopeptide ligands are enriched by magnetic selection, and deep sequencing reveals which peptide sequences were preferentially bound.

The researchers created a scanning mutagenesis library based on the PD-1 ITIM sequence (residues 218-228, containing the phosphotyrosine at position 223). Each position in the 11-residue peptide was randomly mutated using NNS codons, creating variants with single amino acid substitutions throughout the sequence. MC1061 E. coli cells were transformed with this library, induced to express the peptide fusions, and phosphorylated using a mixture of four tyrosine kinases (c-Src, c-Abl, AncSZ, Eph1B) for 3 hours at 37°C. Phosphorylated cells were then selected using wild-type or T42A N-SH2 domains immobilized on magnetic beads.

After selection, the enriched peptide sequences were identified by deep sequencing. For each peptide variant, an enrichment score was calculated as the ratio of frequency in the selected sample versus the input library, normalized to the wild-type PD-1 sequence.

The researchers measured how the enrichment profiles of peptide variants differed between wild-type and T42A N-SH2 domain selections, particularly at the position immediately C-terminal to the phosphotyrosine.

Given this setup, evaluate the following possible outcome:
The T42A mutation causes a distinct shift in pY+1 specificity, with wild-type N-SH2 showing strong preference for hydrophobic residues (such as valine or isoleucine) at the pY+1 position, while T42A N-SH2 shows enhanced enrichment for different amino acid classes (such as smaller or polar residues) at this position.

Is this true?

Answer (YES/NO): YES